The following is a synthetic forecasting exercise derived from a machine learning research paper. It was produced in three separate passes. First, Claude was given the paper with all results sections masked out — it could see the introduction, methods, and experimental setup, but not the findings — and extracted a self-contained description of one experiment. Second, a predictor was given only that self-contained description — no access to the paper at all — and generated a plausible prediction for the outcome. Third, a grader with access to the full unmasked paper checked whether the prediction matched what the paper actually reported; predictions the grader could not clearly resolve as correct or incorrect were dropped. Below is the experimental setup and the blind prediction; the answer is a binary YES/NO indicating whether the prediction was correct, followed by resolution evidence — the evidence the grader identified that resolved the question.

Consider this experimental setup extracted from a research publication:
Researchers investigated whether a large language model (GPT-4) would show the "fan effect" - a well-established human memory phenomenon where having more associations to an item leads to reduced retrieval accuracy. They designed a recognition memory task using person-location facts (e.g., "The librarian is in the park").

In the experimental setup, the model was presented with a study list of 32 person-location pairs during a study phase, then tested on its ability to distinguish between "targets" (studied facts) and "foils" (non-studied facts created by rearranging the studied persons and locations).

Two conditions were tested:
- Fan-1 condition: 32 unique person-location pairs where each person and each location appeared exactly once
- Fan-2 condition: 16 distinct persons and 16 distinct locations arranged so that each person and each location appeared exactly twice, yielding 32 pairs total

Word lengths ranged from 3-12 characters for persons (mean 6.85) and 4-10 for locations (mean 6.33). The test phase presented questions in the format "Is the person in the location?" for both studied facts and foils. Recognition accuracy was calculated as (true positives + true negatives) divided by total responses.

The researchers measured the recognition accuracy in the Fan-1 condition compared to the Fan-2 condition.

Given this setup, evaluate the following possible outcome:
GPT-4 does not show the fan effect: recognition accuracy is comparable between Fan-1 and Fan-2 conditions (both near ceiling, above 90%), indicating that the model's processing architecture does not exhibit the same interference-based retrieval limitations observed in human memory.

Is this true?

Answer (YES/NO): NO